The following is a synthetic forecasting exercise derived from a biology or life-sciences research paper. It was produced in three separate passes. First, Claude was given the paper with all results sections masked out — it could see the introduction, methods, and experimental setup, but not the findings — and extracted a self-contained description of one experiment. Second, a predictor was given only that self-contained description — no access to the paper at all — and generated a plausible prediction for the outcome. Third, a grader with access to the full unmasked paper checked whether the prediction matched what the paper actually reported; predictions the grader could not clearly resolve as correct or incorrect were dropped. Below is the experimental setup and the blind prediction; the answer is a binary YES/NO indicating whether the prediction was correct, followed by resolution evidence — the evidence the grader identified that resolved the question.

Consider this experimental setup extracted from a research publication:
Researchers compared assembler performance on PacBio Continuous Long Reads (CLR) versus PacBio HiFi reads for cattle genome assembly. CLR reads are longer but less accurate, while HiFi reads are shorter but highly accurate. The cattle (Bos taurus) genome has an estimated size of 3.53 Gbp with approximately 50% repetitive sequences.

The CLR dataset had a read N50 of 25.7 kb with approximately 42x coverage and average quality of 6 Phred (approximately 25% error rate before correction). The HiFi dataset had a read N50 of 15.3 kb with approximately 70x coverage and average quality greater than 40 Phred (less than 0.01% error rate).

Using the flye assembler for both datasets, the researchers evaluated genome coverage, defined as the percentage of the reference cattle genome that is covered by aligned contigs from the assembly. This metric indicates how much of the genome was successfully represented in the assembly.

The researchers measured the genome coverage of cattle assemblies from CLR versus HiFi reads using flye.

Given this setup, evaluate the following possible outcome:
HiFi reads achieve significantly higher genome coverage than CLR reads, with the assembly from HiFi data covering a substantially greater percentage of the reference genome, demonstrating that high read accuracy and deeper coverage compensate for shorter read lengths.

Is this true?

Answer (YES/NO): NO